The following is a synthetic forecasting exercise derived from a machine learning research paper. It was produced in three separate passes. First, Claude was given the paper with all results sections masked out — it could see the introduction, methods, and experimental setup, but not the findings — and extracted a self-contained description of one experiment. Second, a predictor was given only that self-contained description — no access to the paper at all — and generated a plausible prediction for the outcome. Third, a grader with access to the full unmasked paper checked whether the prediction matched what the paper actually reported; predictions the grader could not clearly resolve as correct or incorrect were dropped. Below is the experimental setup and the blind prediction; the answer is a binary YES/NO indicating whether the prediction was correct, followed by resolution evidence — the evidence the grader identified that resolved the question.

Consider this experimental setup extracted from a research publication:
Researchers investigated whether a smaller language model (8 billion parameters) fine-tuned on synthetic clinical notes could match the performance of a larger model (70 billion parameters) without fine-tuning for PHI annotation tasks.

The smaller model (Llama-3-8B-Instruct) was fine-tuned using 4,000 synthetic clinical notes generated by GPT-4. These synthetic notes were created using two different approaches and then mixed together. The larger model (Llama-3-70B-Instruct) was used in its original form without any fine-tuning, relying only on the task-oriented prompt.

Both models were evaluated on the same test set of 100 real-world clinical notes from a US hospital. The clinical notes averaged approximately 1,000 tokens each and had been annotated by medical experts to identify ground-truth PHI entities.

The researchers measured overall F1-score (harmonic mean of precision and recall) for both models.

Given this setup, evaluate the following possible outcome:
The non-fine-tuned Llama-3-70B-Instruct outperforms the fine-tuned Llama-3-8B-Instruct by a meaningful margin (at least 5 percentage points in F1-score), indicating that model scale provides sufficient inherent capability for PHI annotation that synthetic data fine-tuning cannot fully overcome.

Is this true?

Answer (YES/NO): YES